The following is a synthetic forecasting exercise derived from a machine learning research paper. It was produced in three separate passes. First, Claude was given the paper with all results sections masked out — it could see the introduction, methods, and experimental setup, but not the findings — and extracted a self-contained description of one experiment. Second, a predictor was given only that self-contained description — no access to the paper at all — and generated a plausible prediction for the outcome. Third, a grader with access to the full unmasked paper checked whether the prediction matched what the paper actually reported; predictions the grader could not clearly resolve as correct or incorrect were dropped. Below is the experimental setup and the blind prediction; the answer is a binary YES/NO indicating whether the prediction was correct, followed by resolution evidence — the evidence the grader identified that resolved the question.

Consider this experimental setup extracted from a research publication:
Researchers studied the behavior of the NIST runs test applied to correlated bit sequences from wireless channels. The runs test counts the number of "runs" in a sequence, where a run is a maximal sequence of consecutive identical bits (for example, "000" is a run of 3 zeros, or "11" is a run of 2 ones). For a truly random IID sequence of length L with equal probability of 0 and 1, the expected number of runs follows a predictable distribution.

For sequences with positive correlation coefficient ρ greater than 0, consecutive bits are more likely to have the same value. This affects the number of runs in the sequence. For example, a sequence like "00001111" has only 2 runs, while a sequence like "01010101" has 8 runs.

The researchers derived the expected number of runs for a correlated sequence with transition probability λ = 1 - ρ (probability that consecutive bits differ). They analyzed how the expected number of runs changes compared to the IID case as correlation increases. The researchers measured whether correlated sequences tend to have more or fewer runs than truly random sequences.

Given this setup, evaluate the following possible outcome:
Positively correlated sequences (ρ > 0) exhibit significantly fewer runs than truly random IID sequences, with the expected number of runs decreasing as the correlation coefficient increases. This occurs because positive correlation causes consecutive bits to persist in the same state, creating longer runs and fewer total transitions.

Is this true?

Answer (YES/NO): YES